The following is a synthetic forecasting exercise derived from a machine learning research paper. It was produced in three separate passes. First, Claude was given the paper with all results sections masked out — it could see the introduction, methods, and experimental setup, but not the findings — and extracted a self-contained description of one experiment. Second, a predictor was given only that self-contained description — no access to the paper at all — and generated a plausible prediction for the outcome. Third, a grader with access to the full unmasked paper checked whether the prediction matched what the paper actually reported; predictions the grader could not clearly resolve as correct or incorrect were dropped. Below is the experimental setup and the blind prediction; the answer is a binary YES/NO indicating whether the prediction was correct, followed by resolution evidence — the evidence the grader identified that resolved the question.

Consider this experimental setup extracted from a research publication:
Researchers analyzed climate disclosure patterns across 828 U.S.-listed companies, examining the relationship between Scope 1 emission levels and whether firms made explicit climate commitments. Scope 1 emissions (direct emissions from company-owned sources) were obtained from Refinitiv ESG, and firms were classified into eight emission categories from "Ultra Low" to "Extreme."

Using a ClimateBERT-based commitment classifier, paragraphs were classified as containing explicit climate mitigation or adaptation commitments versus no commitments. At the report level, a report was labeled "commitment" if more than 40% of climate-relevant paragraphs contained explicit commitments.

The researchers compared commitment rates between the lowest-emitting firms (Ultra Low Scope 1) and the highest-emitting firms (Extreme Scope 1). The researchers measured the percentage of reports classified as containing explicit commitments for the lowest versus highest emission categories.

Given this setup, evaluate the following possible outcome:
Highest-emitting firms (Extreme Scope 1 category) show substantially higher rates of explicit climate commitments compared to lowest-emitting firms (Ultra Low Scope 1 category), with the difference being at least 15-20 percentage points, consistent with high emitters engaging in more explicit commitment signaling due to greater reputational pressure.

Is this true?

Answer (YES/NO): YES